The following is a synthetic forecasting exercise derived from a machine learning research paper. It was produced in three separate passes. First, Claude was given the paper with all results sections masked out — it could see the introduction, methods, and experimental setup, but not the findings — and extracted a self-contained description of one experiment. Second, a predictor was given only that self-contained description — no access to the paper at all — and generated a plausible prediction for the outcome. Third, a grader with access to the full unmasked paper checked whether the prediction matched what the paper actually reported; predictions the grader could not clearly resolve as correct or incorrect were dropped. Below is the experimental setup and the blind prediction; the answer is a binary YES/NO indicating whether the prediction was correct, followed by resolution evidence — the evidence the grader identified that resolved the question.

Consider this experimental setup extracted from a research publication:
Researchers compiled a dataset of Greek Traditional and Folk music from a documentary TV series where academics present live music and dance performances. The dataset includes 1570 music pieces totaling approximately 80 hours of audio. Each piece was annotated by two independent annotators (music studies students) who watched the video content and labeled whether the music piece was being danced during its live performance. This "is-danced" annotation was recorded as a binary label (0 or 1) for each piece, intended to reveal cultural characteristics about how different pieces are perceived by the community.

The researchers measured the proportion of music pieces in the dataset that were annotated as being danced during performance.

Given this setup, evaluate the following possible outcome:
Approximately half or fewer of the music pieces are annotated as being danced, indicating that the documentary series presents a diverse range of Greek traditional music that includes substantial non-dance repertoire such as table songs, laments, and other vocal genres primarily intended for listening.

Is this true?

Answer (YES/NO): YES